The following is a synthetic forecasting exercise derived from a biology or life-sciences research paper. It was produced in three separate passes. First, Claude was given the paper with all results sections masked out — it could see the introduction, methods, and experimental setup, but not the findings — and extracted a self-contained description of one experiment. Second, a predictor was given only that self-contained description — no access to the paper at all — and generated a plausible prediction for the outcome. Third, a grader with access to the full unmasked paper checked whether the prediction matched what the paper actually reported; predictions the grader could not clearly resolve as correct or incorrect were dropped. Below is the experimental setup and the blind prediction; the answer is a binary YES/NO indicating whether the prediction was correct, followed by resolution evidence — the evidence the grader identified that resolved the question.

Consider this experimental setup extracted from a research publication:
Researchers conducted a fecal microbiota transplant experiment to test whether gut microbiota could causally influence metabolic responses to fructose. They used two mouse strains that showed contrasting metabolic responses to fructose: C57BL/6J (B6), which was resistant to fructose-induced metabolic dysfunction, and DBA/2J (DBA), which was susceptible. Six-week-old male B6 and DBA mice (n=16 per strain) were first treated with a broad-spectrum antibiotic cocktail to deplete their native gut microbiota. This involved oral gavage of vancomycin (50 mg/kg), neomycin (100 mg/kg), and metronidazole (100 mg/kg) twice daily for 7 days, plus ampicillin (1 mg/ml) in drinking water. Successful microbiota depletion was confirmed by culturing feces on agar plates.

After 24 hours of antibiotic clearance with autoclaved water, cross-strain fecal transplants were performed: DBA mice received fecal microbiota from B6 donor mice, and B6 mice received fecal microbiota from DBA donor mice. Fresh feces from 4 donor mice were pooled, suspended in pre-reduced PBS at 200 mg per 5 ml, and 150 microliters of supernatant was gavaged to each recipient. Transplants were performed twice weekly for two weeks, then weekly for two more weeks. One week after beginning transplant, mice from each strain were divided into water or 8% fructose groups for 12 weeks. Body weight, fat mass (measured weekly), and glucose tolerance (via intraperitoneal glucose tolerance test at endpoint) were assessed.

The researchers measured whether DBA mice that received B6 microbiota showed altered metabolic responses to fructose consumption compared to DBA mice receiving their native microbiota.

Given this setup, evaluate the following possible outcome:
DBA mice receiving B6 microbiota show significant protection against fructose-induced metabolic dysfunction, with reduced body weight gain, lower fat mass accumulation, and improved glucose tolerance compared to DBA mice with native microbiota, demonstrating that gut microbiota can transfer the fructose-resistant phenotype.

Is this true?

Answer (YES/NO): YES